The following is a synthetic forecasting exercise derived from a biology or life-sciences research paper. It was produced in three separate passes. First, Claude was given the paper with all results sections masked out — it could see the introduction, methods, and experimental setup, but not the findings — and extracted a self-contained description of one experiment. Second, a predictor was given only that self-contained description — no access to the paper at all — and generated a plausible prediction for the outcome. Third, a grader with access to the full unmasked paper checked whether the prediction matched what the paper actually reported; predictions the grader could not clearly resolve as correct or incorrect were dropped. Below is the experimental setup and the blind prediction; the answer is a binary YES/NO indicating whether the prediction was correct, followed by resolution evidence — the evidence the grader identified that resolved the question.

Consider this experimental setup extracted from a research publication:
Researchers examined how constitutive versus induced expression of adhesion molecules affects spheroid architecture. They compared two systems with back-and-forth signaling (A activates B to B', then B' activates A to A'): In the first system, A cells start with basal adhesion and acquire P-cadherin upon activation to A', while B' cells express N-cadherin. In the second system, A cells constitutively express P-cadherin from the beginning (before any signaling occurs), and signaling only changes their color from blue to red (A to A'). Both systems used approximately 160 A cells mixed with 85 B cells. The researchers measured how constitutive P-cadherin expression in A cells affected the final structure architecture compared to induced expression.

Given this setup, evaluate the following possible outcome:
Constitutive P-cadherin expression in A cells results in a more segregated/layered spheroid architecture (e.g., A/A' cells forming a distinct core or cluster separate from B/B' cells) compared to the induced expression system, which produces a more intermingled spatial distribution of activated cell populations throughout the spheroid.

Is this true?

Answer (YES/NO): NO